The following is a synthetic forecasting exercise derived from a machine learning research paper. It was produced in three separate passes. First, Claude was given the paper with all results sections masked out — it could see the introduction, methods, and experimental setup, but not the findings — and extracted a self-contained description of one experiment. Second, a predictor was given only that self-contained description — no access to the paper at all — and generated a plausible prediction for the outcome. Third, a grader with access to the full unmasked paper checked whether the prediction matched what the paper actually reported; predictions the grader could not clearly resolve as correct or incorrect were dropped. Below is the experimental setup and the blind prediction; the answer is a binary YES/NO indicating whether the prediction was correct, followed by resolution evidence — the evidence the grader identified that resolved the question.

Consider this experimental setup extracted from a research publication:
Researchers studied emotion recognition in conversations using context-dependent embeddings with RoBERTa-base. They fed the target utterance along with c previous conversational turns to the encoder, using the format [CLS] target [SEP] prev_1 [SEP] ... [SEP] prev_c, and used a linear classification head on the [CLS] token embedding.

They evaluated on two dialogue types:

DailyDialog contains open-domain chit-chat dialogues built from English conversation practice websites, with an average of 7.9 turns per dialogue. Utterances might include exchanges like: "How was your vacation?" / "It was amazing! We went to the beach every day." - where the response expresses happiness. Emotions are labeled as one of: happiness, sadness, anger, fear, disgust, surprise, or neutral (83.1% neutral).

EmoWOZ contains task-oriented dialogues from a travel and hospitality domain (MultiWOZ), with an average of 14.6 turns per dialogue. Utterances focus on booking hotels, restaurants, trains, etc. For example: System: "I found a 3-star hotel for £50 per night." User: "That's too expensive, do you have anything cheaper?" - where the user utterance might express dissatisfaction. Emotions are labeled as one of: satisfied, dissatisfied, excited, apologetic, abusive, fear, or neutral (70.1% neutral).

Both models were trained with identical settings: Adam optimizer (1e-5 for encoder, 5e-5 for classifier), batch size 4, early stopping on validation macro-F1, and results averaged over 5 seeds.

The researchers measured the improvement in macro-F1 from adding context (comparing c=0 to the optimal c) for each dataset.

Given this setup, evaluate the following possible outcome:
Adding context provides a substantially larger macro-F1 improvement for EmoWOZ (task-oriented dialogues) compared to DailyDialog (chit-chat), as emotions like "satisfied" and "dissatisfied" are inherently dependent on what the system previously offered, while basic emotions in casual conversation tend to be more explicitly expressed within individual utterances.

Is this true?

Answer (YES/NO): YES